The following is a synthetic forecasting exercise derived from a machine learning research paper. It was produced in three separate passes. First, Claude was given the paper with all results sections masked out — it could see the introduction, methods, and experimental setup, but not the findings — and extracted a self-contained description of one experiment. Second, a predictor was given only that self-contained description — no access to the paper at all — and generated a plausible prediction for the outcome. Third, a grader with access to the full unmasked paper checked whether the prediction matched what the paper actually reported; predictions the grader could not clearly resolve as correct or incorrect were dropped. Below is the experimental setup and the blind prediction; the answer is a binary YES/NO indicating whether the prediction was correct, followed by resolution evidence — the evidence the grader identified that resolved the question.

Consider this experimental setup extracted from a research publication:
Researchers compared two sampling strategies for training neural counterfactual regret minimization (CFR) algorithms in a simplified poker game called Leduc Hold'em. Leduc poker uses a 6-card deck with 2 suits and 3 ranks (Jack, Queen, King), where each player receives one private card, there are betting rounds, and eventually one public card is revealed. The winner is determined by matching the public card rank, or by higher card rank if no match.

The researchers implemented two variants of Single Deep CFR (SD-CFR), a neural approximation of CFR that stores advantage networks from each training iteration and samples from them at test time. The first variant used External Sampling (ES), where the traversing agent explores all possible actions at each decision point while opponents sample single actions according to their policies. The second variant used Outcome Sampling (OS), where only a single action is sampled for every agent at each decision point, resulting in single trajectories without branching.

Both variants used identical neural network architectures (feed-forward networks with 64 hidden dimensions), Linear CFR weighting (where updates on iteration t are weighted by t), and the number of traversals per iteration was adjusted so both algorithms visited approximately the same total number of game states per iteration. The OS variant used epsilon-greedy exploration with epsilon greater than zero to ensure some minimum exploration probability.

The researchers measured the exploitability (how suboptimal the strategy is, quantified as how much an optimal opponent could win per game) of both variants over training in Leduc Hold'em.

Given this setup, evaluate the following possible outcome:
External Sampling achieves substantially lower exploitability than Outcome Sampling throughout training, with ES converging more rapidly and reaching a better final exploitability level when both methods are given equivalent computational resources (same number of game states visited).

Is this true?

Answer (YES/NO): YES